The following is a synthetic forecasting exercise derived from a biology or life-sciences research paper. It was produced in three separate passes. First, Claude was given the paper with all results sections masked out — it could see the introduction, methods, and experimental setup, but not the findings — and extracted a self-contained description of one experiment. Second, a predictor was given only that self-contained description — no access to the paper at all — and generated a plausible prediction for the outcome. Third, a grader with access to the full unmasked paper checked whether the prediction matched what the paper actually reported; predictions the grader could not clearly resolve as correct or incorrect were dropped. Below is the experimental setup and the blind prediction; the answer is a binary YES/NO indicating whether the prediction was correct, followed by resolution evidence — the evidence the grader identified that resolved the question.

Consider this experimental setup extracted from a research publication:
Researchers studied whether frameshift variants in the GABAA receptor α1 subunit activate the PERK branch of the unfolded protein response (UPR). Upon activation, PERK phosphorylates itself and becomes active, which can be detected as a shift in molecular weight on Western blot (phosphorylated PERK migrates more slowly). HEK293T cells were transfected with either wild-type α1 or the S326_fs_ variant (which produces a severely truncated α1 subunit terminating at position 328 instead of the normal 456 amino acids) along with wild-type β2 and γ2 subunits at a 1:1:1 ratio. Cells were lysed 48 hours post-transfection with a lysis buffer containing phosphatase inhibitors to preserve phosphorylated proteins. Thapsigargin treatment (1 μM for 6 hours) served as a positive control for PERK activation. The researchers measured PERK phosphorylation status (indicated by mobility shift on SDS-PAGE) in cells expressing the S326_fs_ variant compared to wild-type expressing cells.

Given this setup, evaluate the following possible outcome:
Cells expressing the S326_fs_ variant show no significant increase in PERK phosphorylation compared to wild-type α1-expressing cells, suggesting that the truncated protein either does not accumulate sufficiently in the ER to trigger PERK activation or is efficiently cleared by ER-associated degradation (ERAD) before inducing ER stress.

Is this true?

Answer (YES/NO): YES